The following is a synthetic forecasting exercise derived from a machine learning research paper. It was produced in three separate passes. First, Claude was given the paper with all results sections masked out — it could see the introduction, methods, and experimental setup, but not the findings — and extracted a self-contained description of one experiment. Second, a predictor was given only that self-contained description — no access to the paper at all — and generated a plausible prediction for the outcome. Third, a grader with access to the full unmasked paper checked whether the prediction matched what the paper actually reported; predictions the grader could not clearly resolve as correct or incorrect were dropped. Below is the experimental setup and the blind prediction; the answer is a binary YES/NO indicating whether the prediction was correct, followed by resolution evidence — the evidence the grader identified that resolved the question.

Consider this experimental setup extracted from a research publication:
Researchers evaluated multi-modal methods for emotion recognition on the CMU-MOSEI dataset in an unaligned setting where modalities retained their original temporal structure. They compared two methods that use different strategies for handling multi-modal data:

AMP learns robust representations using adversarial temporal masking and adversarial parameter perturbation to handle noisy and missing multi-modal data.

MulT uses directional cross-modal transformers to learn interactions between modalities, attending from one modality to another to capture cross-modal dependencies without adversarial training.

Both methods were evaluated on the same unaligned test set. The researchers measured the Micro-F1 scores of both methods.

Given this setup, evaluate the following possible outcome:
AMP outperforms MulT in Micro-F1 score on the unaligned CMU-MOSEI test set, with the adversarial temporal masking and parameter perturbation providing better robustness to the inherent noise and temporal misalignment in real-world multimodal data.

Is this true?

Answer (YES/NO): YES